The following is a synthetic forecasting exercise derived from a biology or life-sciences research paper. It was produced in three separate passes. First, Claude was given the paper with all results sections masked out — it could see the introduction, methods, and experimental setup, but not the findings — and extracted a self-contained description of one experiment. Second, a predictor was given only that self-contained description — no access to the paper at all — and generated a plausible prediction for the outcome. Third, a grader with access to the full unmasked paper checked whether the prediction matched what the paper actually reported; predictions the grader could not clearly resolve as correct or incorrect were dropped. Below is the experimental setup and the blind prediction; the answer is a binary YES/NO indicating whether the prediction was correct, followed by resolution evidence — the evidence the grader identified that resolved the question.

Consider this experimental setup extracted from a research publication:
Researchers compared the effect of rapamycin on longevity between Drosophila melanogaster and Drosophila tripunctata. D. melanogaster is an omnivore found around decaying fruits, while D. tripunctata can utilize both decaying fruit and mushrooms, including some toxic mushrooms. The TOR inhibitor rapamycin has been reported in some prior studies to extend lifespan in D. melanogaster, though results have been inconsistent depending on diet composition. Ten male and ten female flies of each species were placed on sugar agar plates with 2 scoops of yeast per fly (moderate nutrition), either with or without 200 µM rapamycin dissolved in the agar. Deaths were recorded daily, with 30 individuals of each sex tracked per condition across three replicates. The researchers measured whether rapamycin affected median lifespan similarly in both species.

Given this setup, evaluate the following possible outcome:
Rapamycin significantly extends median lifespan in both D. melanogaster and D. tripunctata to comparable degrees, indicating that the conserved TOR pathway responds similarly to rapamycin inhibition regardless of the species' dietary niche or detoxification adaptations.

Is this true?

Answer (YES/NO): NO